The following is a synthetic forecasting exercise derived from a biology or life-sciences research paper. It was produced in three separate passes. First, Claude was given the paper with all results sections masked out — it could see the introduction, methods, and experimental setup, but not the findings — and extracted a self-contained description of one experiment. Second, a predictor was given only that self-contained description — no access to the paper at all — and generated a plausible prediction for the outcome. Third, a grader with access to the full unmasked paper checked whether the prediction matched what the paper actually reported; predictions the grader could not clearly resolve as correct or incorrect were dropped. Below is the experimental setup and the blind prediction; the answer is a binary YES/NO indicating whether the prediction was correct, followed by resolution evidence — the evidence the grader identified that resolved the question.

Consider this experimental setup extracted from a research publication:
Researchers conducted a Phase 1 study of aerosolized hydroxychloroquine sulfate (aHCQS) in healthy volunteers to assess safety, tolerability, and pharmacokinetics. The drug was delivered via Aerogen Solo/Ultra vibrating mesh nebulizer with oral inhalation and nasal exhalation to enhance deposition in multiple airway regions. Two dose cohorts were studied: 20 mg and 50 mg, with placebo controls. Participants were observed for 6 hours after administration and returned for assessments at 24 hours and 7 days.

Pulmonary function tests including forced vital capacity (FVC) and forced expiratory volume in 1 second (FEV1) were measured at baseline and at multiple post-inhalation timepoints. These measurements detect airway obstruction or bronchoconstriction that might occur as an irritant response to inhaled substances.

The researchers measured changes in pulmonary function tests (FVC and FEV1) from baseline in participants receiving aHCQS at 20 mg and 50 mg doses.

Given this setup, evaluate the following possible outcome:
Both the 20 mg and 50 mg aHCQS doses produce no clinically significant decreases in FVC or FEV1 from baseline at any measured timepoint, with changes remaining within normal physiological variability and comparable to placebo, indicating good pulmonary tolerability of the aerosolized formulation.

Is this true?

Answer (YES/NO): YES